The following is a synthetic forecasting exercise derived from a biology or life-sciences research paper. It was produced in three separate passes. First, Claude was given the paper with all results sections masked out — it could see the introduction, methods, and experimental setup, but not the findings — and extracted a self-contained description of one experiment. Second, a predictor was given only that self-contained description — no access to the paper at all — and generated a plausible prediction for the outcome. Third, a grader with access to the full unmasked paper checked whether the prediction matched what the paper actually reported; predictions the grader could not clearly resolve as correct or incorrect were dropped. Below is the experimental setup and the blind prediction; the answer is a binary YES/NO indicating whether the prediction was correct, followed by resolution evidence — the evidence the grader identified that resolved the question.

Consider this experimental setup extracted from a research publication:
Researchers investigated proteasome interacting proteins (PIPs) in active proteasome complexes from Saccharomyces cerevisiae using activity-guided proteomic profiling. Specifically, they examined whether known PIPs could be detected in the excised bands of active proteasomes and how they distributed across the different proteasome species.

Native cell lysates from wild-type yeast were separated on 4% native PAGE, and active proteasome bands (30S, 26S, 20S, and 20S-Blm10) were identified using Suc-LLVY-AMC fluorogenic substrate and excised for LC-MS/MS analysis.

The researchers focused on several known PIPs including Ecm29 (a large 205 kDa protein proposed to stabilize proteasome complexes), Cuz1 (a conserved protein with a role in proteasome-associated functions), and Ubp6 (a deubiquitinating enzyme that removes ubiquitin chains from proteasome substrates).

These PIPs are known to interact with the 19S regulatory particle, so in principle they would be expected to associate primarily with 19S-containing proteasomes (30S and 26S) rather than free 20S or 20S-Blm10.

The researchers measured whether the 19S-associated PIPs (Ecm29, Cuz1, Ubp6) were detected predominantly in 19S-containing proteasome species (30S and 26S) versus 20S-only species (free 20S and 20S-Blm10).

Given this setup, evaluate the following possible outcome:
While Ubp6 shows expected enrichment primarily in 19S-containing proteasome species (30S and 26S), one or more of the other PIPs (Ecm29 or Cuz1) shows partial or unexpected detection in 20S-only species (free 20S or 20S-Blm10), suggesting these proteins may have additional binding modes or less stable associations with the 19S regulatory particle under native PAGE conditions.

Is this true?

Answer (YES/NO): NO